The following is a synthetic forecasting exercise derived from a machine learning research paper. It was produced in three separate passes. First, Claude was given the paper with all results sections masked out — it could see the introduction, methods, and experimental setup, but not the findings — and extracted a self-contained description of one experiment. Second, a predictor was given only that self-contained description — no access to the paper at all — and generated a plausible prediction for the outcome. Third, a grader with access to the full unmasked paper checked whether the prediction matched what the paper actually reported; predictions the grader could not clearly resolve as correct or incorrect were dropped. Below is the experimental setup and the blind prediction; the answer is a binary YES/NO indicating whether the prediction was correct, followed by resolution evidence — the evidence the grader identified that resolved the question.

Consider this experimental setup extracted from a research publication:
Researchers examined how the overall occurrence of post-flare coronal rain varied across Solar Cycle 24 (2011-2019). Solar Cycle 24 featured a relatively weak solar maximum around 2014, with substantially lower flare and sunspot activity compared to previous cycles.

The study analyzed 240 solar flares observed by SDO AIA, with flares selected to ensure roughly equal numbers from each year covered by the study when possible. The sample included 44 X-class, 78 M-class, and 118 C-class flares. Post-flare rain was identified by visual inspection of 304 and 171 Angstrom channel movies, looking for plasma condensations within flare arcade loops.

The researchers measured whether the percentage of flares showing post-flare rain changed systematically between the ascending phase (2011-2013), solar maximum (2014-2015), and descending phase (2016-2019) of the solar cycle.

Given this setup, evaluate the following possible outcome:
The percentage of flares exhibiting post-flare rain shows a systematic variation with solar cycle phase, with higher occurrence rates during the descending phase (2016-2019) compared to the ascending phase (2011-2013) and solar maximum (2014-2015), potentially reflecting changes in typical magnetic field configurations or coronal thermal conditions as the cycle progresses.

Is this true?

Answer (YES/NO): NO